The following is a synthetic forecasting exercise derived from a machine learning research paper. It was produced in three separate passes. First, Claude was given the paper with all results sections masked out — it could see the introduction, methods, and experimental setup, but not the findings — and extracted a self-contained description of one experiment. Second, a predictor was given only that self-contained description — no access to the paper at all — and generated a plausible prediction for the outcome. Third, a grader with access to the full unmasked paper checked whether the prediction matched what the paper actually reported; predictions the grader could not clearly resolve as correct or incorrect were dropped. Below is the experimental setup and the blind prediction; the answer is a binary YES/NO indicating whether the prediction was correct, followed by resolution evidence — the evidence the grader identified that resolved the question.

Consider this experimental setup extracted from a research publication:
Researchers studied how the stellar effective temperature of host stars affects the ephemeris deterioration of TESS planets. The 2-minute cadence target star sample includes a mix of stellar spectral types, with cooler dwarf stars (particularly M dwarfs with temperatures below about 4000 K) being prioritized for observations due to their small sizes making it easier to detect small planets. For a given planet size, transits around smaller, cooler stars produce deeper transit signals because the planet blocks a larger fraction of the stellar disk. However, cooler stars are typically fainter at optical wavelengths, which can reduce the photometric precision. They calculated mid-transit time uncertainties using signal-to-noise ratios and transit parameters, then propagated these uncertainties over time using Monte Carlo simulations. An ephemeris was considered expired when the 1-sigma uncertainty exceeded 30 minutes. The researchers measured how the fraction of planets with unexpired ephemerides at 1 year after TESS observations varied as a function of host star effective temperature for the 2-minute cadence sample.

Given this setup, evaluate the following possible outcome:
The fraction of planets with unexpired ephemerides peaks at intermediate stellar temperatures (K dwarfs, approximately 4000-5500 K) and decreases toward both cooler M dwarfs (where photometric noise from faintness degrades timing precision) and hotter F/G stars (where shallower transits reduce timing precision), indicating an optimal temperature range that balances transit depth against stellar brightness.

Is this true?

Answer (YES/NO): NO